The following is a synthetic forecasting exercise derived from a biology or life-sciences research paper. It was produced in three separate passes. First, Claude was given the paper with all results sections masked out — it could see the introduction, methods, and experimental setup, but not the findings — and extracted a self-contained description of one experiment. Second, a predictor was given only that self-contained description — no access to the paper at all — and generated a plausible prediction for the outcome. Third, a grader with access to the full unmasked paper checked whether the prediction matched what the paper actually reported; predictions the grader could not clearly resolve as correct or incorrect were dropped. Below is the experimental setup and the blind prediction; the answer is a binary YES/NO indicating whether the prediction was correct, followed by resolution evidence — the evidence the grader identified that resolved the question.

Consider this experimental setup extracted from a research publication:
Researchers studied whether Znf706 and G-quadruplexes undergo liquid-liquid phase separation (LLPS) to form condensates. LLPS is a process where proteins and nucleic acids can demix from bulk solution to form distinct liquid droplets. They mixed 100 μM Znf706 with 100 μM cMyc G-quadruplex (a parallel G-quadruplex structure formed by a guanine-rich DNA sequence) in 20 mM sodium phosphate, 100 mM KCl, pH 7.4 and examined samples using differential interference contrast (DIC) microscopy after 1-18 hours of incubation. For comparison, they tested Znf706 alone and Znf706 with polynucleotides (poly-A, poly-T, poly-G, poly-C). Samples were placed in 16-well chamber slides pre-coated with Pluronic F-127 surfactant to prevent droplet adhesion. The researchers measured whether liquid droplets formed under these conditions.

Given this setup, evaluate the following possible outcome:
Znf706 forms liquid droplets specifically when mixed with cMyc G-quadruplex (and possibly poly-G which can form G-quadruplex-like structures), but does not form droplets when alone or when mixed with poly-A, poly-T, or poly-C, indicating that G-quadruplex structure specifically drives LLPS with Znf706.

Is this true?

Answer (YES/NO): YES